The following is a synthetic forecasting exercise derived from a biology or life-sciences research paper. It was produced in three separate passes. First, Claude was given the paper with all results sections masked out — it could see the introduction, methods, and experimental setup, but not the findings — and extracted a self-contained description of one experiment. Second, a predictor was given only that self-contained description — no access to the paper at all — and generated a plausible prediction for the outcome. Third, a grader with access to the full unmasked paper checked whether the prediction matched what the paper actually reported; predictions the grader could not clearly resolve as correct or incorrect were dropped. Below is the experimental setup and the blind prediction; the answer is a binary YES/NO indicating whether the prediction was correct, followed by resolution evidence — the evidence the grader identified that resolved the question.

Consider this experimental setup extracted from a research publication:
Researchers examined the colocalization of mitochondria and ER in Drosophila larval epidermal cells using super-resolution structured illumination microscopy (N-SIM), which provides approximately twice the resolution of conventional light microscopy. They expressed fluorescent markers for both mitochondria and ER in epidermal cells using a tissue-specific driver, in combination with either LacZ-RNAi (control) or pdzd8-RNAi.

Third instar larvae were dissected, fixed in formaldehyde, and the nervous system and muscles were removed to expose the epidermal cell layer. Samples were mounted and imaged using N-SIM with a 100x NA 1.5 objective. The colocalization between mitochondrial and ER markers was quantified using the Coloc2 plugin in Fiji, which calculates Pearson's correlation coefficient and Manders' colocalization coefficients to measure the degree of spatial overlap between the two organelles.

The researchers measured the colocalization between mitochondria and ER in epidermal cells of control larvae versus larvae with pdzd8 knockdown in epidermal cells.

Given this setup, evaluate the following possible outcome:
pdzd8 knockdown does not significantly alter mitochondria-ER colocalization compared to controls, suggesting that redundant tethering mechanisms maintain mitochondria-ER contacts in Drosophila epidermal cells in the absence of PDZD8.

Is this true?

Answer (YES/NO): NO